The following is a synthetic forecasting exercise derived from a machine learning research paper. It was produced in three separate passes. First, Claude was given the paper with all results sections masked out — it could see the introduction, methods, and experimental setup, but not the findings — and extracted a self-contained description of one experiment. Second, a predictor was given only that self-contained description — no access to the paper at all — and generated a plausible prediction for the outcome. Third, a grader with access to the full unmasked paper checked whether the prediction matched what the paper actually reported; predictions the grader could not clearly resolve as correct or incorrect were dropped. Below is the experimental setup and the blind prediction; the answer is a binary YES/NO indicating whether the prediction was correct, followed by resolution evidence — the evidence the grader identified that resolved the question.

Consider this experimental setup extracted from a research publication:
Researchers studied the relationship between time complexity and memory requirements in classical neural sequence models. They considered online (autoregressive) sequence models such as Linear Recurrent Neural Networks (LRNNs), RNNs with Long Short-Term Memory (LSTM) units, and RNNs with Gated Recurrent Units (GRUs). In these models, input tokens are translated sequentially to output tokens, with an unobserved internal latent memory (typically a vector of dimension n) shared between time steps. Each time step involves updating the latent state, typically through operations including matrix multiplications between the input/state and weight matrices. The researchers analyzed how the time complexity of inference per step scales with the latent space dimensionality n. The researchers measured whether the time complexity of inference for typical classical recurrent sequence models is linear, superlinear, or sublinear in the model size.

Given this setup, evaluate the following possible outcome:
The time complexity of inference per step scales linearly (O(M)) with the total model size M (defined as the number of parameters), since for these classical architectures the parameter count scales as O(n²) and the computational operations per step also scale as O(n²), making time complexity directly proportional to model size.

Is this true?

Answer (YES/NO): NO